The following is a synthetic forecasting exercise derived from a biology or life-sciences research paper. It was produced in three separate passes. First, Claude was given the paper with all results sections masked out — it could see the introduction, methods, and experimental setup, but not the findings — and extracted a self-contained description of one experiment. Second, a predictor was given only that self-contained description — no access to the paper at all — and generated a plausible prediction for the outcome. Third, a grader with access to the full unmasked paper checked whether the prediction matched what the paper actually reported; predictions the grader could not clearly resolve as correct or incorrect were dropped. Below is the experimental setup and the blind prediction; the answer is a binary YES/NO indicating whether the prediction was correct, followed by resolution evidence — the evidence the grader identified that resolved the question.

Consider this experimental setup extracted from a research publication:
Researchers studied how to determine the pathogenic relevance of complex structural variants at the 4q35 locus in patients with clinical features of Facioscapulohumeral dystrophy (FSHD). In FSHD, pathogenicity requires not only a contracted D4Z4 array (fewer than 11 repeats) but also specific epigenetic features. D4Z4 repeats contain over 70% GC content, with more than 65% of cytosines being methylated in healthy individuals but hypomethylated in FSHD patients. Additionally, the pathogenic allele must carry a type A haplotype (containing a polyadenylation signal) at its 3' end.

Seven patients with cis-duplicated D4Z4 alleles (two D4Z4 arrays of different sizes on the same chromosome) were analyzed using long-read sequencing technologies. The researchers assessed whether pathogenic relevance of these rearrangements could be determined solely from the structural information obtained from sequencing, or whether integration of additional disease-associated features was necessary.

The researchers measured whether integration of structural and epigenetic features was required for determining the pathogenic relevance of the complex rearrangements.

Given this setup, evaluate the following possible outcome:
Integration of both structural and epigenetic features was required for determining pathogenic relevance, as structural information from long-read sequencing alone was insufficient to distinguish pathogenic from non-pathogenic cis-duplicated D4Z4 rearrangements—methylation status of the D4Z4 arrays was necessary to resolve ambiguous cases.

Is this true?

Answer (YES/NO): YES